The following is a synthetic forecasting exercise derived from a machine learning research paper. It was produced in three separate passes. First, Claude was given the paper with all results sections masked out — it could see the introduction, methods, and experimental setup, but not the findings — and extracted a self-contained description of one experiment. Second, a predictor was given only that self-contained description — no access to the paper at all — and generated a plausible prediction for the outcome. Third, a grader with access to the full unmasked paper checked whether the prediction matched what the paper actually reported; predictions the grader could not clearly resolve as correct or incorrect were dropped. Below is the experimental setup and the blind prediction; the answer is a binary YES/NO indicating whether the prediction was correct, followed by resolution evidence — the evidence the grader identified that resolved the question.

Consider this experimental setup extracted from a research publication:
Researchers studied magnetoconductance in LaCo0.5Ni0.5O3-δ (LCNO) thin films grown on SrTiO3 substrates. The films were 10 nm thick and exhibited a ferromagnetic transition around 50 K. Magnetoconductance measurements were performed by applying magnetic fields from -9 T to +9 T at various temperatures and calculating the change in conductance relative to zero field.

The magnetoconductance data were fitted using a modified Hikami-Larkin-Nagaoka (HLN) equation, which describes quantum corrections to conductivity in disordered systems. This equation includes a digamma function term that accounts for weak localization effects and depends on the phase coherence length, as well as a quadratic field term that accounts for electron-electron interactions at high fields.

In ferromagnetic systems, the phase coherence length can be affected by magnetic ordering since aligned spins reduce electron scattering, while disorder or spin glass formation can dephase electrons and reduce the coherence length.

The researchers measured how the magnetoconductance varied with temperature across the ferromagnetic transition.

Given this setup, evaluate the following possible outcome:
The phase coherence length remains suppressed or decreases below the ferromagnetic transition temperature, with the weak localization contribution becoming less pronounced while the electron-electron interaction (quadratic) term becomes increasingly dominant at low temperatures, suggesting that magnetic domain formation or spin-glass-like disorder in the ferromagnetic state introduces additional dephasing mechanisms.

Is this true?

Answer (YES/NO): NO